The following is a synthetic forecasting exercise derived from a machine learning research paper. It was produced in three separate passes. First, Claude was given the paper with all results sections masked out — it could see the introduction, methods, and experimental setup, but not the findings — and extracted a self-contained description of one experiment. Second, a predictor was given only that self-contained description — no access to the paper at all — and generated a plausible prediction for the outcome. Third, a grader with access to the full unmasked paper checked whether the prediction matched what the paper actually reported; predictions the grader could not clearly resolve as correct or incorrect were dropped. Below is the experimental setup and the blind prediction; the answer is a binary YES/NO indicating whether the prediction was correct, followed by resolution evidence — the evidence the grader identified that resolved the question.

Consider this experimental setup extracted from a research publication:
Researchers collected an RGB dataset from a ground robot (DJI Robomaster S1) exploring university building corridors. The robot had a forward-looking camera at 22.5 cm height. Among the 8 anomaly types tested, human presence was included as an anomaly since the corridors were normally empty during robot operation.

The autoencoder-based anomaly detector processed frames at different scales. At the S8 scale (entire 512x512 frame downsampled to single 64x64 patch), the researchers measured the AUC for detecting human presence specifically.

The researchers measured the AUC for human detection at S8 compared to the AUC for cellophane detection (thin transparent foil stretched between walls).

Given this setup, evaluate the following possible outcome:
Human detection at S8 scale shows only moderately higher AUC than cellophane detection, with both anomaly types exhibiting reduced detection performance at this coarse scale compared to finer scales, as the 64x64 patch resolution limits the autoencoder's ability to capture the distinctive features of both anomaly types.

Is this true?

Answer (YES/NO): NO